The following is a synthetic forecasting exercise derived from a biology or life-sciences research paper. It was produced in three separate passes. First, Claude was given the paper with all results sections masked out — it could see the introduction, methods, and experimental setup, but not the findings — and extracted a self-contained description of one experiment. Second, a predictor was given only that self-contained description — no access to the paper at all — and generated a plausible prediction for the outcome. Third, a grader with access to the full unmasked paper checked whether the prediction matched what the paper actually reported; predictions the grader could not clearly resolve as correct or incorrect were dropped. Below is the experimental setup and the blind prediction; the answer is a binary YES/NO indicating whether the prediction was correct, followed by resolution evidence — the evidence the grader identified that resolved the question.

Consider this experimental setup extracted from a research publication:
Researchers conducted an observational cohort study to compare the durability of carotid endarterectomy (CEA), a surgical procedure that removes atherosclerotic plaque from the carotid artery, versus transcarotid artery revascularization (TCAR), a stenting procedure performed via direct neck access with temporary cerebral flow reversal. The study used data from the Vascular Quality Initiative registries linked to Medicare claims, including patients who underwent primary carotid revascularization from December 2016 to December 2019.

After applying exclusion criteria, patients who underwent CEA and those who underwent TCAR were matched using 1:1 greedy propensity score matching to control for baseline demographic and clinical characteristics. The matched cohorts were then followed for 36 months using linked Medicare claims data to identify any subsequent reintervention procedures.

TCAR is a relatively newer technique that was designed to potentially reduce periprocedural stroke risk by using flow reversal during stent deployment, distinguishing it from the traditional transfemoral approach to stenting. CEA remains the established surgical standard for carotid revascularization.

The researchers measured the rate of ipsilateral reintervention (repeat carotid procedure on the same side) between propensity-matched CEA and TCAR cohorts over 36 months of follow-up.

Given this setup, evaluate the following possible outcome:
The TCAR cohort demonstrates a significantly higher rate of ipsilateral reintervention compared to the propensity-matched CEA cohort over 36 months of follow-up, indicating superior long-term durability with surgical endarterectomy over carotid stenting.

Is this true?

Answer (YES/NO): NO